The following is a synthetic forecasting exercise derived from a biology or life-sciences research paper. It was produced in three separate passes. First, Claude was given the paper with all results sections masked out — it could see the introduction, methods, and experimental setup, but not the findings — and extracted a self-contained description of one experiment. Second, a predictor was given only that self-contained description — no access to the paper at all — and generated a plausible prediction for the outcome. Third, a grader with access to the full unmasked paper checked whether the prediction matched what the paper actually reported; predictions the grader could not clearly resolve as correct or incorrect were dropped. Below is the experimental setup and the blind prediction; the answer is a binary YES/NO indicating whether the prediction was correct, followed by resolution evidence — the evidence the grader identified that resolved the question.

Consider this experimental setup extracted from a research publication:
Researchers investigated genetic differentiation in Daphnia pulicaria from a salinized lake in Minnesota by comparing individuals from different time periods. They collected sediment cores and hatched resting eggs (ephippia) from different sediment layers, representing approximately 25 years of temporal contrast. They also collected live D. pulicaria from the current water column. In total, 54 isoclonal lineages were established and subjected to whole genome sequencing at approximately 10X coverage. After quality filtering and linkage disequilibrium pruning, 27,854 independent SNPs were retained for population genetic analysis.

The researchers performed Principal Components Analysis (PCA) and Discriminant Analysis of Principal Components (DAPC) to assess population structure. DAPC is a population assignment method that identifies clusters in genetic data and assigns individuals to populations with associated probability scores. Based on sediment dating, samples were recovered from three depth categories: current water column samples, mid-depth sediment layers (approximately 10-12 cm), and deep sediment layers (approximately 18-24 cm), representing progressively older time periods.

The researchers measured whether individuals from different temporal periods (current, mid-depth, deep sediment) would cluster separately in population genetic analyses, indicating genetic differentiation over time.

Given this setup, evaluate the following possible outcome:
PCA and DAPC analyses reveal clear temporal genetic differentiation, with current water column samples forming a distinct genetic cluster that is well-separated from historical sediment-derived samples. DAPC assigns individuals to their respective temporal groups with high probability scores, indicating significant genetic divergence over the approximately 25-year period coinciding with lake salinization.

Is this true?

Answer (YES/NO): NO